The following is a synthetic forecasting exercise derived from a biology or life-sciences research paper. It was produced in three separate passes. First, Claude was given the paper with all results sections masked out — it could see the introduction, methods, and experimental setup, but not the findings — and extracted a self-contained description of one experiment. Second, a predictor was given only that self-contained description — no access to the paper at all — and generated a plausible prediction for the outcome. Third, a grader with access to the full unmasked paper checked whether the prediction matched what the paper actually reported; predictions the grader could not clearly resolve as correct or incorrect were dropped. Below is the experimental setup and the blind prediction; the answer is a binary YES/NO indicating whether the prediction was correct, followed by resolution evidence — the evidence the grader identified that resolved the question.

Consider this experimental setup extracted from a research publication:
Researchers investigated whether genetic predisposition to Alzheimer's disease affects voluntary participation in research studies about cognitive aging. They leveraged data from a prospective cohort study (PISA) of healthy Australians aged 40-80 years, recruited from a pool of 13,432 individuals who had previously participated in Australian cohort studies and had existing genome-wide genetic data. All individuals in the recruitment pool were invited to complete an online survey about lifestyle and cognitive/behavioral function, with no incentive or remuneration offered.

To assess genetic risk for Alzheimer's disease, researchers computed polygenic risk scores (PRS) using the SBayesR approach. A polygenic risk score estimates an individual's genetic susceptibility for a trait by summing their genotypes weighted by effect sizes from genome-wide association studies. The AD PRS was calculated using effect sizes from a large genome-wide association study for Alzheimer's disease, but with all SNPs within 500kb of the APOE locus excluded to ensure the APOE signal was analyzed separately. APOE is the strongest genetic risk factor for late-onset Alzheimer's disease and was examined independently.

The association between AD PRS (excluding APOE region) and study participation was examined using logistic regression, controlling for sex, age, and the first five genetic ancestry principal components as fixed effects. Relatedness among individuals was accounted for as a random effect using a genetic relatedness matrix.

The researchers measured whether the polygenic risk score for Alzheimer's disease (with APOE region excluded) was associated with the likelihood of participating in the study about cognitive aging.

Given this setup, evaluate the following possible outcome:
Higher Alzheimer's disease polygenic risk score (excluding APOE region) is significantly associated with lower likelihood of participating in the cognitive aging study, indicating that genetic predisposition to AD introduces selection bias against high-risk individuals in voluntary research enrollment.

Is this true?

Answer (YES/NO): NO